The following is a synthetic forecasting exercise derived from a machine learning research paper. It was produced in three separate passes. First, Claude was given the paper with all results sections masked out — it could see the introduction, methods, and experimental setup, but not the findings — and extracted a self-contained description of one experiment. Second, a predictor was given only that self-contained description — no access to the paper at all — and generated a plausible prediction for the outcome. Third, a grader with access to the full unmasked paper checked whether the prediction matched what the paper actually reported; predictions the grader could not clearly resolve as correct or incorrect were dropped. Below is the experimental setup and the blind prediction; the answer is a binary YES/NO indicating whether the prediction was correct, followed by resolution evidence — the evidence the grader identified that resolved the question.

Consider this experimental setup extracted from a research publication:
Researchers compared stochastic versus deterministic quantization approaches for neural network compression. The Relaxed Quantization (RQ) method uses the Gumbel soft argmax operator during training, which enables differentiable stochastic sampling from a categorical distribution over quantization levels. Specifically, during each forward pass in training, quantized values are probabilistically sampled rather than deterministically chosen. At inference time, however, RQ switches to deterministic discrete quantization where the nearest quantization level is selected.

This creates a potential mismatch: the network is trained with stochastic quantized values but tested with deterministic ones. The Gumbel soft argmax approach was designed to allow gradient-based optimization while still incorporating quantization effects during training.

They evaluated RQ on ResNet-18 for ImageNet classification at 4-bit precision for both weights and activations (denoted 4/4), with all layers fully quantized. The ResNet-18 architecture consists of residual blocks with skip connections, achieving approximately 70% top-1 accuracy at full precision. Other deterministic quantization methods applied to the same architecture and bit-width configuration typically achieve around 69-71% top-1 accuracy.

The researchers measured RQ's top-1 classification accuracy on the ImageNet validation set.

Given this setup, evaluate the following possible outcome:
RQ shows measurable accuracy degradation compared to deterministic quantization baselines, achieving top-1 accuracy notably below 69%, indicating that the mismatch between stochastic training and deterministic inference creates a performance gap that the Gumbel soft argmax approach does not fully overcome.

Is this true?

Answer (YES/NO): YES